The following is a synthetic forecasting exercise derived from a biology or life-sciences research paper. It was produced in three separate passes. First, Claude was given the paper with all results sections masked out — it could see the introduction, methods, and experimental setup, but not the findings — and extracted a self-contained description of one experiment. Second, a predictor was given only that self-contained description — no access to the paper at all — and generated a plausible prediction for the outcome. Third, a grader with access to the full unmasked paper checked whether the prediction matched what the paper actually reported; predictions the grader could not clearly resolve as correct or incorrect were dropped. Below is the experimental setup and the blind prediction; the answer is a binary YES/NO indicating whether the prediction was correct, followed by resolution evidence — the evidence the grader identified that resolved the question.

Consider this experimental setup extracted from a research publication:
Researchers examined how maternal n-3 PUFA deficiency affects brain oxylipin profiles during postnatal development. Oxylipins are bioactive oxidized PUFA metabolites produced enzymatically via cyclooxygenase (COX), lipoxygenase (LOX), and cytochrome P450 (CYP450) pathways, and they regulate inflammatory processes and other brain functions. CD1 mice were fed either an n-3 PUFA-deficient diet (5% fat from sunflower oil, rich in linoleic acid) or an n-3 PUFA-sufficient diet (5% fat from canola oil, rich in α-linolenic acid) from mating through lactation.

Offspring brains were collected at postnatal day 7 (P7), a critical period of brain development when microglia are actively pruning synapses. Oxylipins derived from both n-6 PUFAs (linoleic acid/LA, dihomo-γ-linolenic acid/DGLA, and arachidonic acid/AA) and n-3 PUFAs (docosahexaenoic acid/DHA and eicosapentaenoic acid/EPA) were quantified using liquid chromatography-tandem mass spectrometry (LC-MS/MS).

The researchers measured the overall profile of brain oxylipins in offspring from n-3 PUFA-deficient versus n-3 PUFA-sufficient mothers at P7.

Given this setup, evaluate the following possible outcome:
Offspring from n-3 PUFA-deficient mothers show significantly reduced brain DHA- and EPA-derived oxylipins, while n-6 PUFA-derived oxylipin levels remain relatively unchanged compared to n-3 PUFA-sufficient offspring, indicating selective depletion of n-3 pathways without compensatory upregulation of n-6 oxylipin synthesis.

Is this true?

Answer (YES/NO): NO